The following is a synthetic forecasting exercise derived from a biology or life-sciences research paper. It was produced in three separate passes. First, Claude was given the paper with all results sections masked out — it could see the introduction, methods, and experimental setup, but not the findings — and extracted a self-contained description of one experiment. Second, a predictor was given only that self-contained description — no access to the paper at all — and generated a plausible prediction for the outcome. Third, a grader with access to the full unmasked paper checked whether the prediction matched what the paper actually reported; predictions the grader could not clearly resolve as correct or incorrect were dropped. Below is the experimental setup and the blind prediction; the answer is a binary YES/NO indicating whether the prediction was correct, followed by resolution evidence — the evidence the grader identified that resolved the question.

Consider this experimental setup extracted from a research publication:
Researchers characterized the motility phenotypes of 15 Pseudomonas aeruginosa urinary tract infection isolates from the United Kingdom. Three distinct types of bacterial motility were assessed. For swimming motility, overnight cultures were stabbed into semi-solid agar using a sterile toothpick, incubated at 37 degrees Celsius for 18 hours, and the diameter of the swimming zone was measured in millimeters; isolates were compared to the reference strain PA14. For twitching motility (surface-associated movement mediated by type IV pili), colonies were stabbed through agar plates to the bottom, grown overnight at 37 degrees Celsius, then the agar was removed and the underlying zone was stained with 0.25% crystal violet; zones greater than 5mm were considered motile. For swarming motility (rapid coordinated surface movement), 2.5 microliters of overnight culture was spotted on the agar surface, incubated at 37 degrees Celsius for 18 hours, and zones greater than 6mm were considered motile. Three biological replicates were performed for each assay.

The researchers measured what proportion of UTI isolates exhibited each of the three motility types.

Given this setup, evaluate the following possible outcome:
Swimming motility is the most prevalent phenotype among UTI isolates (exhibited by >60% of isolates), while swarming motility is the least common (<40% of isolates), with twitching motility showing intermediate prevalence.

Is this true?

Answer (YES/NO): NO